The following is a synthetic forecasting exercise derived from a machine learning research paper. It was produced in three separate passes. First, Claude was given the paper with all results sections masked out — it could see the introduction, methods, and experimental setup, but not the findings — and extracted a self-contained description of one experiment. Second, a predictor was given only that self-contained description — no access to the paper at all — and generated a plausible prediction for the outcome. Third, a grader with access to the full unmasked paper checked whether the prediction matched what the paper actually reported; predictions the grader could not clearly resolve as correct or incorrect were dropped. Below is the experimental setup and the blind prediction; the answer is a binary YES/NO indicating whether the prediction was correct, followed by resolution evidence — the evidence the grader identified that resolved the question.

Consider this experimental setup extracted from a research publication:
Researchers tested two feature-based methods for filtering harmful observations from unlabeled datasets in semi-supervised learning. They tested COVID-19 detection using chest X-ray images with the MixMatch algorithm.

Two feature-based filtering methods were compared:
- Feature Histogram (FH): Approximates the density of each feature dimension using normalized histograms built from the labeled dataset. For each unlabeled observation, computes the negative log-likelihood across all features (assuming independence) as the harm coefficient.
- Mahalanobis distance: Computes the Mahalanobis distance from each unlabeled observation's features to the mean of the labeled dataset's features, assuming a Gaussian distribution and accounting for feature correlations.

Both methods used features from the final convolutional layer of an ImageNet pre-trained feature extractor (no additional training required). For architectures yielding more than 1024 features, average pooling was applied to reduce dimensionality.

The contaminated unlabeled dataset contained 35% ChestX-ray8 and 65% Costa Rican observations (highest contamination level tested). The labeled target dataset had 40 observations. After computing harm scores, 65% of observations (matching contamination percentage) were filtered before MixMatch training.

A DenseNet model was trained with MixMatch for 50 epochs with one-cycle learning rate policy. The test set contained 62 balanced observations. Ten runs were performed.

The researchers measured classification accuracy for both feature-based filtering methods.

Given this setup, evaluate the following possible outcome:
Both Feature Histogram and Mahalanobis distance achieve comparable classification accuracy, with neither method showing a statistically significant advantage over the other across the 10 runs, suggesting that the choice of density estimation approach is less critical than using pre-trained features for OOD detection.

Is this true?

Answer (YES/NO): NO